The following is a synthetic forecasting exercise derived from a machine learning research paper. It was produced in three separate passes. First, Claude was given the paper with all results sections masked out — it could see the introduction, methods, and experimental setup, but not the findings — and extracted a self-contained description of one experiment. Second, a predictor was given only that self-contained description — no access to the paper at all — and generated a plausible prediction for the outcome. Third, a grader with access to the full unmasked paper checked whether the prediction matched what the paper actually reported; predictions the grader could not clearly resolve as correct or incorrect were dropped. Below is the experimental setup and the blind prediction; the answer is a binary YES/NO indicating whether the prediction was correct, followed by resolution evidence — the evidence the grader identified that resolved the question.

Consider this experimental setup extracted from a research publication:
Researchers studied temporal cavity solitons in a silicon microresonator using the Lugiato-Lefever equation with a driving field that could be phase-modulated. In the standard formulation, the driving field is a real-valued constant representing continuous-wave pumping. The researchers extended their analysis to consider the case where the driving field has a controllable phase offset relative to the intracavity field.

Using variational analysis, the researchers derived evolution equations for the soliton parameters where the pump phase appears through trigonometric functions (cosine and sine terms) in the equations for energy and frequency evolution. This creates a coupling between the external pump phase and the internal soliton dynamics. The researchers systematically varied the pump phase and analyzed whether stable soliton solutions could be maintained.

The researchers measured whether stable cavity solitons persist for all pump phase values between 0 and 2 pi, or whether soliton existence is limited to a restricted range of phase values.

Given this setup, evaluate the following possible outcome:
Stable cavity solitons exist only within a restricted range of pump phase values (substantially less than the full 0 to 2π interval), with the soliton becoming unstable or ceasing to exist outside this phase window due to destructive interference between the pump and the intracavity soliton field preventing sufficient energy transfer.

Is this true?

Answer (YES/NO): YES